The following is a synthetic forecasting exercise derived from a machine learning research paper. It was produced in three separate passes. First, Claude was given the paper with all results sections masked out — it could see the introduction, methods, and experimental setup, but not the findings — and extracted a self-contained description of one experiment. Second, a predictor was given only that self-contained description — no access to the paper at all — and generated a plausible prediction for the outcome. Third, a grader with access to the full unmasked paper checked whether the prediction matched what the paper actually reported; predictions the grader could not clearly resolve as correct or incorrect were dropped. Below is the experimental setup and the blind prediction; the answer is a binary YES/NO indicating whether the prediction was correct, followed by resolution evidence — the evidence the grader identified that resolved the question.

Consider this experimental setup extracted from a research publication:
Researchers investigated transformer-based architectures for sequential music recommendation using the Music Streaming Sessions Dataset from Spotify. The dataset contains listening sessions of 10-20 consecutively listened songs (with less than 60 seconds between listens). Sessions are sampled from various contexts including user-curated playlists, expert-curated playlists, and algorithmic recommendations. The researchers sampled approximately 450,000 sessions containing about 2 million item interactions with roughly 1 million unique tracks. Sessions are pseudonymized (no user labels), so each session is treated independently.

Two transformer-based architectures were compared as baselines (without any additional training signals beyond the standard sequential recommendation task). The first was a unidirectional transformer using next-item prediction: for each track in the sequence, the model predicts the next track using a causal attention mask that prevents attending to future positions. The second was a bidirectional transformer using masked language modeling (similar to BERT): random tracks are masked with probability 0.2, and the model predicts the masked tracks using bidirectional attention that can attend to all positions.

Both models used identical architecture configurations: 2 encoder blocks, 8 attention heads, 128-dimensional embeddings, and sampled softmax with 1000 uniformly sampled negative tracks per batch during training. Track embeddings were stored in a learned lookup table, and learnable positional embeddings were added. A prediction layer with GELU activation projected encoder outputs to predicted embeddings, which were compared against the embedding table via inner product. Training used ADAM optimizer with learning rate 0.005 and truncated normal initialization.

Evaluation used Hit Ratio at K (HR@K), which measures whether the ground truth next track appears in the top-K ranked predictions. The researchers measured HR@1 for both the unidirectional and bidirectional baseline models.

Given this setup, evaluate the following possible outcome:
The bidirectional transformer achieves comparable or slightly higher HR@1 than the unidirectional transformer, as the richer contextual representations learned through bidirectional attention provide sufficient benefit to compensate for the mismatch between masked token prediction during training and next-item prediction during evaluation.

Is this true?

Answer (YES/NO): NO